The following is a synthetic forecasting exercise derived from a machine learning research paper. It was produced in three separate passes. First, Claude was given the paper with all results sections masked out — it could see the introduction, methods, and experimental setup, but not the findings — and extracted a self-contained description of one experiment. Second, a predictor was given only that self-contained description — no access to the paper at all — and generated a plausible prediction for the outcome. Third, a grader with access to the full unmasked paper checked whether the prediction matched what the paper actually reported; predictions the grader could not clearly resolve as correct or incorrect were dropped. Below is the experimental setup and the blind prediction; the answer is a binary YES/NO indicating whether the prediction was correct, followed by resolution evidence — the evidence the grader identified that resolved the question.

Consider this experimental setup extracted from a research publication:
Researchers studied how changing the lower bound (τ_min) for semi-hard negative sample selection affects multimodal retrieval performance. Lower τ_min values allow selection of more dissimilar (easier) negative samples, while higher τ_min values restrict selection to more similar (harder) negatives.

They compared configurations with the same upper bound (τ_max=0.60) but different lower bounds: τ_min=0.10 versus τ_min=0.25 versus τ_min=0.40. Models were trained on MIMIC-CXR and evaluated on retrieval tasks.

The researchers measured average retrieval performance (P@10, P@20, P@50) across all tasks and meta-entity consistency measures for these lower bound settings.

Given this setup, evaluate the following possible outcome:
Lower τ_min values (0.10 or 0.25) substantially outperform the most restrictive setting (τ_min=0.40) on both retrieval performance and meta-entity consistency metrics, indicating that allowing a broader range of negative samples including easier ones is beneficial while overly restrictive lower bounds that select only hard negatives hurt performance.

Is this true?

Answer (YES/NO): NO